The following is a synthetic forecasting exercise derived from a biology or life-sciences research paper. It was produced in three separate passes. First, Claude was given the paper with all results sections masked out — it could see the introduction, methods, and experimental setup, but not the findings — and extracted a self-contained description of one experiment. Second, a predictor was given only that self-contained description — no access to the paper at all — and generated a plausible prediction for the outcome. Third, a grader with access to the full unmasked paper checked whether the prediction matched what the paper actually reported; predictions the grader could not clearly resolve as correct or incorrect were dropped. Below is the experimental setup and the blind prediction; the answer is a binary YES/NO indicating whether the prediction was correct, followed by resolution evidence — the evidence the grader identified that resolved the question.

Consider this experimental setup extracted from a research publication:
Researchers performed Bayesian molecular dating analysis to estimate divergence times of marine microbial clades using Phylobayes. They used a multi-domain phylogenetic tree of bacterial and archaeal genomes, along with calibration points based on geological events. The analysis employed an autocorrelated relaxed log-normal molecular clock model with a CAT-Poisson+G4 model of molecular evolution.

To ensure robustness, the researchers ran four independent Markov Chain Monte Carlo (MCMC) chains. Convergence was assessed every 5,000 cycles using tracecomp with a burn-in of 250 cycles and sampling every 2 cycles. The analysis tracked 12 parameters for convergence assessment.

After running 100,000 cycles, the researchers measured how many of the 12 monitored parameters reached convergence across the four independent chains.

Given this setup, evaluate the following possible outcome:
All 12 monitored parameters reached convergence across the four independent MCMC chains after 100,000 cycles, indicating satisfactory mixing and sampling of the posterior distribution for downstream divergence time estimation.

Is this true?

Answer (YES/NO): NO